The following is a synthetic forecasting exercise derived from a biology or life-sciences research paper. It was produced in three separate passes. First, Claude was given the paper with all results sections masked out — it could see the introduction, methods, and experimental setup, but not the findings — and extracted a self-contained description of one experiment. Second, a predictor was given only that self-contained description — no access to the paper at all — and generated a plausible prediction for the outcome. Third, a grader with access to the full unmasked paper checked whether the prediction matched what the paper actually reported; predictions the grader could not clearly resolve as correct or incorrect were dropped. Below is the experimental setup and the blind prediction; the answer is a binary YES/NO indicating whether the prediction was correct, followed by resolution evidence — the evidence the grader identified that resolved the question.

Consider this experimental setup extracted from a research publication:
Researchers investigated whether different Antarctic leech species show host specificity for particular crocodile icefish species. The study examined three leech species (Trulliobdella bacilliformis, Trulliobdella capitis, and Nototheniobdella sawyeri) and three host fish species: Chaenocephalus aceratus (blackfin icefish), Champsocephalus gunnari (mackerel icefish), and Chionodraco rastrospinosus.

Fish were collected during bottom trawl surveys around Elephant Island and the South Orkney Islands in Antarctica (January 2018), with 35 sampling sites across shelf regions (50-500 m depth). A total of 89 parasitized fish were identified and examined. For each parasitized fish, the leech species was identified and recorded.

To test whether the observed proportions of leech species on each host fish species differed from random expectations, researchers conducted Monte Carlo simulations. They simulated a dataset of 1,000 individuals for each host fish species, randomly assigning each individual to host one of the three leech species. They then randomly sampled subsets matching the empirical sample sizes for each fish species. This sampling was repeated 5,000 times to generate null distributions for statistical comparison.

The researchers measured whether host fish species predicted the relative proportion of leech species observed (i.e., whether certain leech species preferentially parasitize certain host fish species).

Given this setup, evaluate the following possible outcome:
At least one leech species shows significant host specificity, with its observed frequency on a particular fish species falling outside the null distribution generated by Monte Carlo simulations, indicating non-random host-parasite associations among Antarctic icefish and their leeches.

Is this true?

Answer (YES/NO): YES